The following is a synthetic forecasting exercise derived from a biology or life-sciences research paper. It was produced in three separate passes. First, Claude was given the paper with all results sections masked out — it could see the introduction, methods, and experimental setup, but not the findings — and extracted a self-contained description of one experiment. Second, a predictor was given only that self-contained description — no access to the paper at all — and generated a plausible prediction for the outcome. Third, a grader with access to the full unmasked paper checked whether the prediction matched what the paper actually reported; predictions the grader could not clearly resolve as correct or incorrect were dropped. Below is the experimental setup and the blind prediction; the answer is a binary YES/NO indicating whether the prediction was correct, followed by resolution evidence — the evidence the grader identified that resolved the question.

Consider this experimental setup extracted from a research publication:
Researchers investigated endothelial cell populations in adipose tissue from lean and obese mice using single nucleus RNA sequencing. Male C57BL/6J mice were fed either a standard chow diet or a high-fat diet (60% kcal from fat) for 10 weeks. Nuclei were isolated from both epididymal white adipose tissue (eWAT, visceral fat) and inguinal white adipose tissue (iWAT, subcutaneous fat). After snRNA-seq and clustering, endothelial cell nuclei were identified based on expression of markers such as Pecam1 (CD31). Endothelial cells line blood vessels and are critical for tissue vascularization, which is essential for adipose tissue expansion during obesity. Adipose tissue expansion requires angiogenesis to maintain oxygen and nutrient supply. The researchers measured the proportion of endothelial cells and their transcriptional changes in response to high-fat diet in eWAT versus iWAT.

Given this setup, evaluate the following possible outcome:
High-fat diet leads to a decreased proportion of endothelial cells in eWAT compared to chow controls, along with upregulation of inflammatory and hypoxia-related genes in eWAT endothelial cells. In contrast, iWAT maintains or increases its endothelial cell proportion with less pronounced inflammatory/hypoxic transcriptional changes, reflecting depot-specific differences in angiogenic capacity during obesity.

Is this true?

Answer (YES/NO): NO